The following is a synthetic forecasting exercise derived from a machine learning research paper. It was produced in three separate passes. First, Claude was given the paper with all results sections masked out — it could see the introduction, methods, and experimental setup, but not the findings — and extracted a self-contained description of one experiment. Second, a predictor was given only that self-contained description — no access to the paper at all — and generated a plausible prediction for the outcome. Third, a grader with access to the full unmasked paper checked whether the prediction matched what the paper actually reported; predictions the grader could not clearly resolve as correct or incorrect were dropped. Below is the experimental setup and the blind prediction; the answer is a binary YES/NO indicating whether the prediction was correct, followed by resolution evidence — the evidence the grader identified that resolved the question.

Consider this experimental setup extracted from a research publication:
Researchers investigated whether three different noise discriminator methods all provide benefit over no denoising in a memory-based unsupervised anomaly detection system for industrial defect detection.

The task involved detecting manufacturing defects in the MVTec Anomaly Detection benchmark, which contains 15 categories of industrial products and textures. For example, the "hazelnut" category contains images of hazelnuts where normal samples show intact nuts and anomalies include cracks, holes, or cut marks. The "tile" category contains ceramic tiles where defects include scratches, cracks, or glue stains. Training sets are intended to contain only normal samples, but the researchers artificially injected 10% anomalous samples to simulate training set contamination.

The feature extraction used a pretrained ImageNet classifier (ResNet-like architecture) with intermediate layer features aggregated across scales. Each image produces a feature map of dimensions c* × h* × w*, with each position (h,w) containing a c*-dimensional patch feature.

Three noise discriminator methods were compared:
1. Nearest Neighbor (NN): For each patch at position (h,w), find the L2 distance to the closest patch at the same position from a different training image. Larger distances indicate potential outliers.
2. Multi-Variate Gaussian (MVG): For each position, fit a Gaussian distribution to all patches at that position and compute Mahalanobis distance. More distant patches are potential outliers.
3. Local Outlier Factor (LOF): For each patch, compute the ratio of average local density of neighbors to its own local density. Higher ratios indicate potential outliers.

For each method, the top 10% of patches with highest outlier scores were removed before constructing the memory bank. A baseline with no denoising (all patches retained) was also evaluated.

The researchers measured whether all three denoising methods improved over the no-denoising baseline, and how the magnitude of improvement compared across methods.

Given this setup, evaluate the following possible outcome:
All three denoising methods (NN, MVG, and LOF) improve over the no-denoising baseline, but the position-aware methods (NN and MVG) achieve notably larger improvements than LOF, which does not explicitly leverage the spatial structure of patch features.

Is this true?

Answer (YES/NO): NO